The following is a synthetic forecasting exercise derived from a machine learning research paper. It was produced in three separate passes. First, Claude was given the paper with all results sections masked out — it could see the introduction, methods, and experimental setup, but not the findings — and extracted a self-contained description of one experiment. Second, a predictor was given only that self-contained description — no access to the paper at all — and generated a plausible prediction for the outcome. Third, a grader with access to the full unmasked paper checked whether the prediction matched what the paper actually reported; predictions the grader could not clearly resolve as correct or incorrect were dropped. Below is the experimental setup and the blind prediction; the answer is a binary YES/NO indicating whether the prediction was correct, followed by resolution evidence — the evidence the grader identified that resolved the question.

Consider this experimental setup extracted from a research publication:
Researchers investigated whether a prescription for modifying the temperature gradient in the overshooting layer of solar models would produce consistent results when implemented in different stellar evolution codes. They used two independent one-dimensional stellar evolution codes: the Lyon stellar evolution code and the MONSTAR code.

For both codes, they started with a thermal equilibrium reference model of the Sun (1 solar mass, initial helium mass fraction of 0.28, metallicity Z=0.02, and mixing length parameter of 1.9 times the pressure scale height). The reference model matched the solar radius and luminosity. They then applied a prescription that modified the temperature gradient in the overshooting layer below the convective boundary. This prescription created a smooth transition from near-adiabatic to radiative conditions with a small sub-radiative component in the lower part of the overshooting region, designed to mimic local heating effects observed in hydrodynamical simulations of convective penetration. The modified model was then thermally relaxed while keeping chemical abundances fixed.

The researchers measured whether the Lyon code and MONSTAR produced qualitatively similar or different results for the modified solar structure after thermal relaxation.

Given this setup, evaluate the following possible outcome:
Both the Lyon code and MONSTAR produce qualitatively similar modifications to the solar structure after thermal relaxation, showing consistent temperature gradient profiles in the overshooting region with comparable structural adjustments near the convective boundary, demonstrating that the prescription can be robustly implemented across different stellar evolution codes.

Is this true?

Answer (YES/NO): YES